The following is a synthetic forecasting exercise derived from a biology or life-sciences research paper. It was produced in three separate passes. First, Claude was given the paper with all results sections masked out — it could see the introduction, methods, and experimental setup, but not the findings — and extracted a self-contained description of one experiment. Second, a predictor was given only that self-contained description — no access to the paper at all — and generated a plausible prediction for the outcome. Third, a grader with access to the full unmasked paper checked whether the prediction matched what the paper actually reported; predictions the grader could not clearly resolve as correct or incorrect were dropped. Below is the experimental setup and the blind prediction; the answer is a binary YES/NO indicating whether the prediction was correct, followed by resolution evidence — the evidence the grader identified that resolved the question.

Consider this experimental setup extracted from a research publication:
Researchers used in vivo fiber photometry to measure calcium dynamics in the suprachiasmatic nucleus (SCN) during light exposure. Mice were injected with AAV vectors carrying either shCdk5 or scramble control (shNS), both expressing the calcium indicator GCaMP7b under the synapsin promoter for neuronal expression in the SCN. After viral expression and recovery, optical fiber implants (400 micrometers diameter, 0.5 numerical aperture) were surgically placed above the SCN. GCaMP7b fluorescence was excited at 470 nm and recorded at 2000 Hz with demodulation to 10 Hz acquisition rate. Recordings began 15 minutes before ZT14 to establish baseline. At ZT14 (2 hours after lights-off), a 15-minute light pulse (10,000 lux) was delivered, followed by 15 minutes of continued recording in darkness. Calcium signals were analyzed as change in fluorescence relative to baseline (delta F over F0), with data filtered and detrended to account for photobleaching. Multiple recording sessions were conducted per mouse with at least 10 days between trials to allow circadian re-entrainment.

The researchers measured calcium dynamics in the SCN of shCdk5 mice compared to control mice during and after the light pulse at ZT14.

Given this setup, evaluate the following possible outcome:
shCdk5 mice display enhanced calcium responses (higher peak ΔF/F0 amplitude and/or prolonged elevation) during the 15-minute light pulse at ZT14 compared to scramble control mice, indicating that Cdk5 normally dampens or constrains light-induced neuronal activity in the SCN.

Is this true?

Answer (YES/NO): NO